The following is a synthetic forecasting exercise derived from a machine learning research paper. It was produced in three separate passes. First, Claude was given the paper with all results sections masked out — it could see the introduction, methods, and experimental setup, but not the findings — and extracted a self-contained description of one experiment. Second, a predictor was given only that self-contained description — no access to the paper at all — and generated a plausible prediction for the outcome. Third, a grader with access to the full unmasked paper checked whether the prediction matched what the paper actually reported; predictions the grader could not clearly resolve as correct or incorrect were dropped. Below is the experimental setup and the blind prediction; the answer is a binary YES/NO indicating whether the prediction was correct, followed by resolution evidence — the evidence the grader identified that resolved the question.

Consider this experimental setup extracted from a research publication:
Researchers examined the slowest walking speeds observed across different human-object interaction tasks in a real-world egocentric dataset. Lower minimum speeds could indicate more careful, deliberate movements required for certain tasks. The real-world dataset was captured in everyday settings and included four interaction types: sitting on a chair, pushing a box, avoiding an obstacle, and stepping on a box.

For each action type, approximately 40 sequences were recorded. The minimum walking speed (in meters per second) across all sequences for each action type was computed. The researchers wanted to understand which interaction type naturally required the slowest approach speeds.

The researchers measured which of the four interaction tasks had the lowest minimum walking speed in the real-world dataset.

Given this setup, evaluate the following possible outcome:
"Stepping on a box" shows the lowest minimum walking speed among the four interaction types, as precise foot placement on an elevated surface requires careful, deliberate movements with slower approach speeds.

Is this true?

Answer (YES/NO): NO